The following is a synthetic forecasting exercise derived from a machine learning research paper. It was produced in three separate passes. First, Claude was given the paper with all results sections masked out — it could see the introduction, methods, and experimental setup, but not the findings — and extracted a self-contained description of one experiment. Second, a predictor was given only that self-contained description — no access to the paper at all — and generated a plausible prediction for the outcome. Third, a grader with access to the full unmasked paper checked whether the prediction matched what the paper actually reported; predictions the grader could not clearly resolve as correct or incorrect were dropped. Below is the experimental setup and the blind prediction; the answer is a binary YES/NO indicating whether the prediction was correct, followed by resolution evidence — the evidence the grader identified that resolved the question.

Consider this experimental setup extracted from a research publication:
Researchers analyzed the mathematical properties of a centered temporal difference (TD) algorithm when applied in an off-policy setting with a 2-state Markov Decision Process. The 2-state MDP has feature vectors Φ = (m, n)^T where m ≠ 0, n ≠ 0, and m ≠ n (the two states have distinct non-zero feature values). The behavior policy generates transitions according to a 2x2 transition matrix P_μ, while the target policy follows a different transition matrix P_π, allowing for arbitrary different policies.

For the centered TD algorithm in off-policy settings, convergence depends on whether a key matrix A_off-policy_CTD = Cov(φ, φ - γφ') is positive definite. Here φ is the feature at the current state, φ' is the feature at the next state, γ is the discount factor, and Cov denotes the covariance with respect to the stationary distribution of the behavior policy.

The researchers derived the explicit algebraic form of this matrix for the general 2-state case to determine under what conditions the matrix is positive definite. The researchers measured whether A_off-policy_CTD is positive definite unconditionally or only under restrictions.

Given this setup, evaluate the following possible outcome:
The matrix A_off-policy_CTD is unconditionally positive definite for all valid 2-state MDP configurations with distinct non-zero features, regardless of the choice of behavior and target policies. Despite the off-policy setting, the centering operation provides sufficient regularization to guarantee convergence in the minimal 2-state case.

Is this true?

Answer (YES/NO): YES